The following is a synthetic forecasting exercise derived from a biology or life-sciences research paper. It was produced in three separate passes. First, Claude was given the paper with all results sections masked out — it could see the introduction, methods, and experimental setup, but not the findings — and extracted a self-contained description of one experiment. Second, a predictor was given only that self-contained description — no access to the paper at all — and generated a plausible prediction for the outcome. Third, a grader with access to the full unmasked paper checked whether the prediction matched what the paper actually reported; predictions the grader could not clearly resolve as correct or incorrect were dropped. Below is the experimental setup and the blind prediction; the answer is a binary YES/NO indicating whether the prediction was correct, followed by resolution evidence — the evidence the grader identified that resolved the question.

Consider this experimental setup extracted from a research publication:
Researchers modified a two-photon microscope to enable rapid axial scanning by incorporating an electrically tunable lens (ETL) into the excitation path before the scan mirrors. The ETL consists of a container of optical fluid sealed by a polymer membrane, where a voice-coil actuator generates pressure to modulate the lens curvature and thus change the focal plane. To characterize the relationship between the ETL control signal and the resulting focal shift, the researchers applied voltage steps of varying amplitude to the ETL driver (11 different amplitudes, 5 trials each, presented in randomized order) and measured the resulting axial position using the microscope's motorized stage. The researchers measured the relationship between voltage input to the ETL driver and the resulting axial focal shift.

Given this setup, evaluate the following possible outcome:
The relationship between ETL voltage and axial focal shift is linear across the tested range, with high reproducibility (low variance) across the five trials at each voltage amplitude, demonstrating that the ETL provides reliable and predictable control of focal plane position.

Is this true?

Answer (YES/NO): NO